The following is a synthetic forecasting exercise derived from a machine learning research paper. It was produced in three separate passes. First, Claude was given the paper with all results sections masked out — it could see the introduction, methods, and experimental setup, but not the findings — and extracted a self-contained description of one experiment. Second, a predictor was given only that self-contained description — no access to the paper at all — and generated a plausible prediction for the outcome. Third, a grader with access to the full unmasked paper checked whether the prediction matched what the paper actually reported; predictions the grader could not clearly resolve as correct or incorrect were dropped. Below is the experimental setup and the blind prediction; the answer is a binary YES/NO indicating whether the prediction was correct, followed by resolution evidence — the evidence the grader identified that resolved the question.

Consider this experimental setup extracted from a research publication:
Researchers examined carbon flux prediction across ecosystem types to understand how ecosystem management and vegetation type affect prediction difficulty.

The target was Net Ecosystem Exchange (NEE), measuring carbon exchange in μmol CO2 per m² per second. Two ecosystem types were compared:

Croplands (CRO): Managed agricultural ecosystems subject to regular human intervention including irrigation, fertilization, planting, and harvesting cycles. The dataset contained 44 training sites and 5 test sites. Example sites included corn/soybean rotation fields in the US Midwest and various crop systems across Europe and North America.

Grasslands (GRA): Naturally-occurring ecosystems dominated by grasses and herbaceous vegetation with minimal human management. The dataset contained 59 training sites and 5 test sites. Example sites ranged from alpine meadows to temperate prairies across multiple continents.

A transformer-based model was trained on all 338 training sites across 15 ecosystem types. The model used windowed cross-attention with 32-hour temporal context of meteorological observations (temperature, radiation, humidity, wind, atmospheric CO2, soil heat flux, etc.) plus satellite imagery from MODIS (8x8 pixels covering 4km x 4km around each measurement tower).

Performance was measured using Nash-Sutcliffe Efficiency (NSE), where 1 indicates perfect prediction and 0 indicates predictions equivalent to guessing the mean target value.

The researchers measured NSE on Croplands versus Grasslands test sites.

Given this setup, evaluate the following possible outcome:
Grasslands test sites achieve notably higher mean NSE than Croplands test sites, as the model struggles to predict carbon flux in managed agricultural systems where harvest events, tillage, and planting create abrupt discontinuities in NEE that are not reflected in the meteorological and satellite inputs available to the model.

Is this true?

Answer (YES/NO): NO